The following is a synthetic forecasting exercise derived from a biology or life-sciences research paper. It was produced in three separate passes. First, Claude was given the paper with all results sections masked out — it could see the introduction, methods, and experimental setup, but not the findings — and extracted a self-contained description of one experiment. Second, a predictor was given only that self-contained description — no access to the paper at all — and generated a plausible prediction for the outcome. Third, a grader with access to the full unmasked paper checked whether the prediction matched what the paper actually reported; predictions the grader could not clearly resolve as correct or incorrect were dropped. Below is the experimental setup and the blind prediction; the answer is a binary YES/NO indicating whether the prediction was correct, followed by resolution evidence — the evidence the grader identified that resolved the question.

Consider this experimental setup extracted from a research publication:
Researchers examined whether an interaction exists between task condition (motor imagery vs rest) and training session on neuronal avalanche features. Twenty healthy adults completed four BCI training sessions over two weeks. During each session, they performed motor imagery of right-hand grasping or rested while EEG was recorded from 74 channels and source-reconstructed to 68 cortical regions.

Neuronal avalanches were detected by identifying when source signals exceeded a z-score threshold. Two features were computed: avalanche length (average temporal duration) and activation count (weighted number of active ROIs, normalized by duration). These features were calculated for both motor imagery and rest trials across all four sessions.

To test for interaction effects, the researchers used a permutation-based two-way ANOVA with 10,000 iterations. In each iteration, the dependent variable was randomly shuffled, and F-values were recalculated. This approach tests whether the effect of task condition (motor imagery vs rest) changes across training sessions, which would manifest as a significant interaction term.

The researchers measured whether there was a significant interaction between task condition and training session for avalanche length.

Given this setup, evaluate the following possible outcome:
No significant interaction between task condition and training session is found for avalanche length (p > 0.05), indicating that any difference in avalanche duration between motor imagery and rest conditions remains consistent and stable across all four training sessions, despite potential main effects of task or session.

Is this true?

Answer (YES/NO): YES